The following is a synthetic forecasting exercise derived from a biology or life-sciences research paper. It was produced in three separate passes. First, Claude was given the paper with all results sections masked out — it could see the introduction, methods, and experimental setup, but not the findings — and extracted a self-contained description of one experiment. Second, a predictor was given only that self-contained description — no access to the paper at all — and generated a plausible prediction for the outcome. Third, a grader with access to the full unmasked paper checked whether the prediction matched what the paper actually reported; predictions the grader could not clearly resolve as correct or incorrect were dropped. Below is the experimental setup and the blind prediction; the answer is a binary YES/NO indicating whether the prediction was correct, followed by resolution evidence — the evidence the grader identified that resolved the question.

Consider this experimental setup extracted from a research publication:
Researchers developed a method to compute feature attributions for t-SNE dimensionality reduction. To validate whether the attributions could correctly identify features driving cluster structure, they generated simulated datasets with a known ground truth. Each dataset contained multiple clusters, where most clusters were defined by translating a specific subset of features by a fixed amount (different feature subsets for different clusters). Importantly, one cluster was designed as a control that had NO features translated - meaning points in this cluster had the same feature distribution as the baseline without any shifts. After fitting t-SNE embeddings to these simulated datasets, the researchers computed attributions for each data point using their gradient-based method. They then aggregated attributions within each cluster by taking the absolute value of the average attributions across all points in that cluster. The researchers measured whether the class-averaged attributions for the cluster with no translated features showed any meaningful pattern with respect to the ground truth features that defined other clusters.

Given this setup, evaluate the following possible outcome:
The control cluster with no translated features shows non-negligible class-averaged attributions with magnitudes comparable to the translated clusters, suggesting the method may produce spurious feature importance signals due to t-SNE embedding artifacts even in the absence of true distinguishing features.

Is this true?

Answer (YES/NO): NO